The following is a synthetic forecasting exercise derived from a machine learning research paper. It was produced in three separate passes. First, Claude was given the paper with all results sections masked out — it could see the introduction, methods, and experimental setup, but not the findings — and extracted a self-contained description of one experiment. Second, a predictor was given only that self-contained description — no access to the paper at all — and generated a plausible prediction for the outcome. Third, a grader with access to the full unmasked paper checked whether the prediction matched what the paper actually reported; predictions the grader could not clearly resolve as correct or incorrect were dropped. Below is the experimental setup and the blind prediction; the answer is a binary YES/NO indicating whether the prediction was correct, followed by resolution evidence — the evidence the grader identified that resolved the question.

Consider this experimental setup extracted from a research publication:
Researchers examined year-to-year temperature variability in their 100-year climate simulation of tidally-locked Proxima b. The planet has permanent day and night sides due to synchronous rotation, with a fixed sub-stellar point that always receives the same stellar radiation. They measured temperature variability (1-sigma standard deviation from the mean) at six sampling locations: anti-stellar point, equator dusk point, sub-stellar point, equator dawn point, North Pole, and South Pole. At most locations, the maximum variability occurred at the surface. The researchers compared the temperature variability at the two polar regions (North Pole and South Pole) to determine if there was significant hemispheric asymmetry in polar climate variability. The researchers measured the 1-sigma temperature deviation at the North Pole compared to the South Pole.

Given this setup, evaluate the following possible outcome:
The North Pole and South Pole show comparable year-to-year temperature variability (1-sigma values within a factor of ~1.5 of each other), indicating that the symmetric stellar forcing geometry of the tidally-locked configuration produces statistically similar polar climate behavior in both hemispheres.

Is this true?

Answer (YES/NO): YES